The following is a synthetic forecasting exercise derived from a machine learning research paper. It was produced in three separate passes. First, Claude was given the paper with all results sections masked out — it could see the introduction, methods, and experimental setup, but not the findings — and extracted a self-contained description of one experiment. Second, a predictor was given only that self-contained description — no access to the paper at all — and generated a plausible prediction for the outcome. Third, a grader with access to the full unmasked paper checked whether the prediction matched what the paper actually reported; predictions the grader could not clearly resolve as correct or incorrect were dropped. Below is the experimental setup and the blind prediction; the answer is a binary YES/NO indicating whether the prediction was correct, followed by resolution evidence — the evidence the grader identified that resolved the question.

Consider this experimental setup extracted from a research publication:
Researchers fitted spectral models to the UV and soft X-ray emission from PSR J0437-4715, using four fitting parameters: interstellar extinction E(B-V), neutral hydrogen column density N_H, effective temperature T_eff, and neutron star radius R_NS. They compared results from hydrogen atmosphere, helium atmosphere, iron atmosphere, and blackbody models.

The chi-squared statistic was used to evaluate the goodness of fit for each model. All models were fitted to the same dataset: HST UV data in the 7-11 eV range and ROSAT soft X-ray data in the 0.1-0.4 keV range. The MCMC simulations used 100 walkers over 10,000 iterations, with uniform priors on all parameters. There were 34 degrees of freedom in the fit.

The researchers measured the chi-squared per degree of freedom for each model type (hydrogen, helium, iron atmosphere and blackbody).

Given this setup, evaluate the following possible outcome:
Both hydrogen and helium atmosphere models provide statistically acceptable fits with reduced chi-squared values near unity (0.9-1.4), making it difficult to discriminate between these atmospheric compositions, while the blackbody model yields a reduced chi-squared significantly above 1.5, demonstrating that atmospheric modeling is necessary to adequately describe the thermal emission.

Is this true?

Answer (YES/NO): NO